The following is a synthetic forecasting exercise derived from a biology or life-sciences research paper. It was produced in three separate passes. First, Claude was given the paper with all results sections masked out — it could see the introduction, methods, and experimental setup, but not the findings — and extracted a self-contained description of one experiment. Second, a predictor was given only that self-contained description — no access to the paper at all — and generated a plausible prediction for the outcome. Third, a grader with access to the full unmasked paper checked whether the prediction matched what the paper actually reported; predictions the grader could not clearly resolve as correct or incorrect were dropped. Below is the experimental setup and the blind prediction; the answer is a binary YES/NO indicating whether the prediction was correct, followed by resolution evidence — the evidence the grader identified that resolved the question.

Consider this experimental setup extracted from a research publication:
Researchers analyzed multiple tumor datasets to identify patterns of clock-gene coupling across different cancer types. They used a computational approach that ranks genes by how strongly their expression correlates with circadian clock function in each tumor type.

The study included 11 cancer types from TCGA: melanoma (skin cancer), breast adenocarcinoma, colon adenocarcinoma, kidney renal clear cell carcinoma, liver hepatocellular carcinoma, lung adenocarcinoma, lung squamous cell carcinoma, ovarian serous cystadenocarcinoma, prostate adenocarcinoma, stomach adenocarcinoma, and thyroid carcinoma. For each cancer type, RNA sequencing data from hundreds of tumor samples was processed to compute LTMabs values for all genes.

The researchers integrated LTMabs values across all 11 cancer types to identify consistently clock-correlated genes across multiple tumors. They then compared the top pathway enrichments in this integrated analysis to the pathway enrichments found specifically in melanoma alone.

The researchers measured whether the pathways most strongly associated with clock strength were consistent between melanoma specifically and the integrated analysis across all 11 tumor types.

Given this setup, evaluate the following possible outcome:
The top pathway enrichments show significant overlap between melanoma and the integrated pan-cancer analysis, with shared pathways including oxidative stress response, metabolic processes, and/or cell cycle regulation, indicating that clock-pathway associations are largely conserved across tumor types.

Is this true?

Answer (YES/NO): NO